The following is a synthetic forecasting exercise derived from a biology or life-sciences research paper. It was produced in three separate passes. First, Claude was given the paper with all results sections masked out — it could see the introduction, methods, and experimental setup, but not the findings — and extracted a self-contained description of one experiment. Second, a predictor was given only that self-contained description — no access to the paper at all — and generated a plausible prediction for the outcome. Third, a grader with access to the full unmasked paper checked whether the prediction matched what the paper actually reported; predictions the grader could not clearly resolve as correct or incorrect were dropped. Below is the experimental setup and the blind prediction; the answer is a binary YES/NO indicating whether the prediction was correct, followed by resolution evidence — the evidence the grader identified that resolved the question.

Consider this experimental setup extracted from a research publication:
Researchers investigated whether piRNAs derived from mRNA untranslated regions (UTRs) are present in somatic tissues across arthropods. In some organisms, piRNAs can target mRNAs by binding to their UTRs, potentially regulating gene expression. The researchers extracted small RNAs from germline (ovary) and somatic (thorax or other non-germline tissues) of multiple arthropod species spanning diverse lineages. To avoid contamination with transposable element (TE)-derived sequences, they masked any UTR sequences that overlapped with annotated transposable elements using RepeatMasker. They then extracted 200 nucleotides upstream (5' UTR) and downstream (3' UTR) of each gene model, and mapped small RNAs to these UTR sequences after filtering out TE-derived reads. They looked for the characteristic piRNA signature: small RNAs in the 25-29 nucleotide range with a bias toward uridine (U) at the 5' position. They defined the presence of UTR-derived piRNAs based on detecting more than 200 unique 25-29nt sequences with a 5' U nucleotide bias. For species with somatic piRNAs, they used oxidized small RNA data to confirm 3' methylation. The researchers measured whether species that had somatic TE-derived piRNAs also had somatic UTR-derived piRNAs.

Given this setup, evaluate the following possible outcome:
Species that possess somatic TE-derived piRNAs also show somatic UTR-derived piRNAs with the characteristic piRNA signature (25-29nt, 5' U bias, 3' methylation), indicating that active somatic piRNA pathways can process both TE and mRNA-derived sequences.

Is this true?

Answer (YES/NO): YES